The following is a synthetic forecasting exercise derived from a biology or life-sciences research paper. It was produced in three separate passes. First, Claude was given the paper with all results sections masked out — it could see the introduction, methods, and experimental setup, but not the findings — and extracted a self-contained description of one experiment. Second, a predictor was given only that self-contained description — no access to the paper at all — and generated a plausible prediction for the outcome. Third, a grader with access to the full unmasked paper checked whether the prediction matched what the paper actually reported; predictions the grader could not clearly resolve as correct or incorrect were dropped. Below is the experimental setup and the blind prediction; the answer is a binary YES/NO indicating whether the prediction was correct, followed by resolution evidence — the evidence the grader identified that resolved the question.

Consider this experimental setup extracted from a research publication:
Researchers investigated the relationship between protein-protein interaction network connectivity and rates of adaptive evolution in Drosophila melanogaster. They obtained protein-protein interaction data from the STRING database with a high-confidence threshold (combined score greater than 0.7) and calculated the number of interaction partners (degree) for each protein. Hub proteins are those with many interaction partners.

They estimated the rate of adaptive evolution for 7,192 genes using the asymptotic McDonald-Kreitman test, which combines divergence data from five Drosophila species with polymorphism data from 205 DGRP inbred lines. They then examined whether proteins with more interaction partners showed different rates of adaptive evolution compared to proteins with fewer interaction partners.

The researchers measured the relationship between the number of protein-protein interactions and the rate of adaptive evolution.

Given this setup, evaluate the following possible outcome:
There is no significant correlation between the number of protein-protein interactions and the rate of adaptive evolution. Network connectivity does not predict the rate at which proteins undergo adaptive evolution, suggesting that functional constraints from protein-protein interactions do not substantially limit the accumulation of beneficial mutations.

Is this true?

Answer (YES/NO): NO